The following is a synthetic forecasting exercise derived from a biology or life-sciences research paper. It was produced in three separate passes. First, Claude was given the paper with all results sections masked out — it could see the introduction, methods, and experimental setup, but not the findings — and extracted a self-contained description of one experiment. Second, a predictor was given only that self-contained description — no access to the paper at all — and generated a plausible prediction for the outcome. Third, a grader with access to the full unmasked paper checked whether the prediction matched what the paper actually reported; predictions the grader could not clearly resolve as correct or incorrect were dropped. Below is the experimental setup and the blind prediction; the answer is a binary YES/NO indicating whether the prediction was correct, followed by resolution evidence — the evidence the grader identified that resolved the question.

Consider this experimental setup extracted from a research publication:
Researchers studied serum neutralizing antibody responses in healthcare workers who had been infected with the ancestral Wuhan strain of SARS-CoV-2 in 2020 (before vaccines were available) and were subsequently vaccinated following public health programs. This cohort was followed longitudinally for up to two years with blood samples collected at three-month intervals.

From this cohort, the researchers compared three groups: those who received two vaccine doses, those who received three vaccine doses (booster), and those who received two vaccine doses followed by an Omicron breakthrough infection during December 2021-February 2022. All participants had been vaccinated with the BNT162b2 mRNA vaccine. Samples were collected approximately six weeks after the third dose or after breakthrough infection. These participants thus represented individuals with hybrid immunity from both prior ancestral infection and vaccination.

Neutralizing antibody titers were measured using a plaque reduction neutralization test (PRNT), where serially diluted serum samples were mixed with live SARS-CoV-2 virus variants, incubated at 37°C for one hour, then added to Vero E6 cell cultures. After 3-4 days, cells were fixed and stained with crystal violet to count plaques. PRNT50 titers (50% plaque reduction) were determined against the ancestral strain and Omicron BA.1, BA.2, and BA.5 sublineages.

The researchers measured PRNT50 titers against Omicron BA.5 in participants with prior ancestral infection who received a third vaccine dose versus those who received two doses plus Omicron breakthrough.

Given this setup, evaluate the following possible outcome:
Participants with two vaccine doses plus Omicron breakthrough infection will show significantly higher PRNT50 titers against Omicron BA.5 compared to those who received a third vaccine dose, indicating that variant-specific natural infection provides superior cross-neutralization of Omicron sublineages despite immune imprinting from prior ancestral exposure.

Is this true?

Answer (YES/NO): NO